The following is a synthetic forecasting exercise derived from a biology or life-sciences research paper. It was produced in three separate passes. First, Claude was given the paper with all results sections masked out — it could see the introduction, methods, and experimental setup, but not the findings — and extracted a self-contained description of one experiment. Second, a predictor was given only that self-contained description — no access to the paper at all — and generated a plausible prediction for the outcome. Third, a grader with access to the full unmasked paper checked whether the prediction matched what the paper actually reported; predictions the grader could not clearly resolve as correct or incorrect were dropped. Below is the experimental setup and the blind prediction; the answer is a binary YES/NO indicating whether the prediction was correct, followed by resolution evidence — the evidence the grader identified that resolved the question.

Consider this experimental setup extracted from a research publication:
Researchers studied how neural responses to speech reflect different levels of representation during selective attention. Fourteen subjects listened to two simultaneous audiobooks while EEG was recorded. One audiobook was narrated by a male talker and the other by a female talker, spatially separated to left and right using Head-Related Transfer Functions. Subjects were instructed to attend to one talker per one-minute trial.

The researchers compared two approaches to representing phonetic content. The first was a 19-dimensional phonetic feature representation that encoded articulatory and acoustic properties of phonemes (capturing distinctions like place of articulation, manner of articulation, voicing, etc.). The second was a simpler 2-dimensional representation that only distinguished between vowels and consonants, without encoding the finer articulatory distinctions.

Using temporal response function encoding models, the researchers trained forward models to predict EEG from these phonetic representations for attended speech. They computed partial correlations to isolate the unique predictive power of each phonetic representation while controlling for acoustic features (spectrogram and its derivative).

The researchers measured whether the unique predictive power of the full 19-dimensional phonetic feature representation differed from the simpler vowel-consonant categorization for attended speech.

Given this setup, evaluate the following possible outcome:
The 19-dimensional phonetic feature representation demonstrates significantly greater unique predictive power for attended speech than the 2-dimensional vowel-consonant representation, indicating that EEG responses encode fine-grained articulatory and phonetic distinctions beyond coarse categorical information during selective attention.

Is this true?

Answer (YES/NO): YES